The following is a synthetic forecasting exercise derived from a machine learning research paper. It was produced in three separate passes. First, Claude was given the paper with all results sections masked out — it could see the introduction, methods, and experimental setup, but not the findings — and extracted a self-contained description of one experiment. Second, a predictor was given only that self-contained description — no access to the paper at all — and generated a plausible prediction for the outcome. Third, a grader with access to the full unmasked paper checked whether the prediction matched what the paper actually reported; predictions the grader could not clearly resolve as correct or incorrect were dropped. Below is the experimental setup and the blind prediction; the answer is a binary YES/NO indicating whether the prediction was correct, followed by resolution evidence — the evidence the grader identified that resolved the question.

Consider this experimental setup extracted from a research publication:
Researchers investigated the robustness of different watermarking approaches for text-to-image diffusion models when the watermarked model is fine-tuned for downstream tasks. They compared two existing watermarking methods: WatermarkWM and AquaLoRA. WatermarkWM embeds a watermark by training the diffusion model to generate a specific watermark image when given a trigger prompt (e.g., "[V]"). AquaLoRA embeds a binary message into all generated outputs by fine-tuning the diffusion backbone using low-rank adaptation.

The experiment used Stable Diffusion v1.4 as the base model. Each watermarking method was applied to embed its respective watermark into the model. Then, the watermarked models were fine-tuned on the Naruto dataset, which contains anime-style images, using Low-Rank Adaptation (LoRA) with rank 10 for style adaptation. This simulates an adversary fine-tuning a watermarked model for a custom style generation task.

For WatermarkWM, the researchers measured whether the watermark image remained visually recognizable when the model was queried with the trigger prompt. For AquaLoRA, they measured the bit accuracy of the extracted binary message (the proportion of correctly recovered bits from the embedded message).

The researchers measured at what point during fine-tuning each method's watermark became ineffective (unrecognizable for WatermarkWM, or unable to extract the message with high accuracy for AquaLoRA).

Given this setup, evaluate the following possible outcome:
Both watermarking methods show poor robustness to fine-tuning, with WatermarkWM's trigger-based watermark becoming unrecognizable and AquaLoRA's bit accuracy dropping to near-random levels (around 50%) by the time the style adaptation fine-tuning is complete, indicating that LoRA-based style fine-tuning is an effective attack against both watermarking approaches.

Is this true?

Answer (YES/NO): YES